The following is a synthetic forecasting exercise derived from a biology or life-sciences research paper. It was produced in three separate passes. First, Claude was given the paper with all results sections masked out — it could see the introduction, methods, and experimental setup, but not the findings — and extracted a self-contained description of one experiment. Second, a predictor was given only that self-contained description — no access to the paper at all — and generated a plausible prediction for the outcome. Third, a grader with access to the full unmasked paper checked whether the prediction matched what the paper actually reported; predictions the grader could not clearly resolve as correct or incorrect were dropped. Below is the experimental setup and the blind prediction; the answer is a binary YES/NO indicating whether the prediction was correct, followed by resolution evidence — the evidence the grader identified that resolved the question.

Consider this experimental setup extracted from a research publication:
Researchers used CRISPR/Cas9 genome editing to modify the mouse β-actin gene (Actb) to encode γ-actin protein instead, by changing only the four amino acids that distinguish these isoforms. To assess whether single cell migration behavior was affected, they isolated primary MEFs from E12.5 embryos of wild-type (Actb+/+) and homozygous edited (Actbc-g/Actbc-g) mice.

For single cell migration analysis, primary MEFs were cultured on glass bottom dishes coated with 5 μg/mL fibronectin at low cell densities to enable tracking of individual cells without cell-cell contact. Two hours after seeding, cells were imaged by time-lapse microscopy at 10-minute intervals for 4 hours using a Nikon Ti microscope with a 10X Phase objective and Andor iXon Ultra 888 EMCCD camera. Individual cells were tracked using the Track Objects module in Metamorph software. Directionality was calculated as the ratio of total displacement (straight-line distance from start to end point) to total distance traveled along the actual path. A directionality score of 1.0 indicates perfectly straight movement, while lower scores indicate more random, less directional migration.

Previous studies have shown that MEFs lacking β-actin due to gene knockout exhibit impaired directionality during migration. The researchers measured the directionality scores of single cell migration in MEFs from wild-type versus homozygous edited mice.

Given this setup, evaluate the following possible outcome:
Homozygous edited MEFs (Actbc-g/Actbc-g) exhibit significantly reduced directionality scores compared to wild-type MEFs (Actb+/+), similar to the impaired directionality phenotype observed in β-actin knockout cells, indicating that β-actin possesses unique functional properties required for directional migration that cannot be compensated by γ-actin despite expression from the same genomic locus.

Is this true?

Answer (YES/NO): NO